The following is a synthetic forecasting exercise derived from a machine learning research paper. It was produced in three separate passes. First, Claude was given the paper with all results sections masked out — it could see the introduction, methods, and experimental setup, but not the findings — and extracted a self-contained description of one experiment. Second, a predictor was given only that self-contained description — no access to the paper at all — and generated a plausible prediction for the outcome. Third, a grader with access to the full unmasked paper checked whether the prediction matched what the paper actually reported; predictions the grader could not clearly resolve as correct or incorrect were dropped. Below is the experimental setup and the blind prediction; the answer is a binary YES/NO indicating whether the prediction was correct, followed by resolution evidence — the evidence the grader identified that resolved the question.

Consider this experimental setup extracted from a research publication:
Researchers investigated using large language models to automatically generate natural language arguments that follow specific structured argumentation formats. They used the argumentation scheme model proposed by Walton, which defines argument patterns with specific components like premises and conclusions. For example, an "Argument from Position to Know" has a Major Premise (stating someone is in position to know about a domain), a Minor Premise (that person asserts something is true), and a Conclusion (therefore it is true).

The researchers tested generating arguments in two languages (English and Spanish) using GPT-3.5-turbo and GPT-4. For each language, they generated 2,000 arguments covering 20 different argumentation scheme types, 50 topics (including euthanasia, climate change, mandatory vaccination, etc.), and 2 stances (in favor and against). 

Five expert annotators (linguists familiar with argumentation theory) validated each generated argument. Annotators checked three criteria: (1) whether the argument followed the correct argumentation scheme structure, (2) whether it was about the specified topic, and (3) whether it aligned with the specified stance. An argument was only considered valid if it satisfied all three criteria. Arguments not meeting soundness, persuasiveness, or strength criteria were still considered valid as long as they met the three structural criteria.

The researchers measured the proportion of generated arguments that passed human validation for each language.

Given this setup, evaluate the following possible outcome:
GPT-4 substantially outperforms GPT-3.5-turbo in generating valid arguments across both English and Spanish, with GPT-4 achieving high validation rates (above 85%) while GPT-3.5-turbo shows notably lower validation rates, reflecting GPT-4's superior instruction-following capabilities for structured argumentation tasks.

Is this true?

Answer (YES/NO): NO